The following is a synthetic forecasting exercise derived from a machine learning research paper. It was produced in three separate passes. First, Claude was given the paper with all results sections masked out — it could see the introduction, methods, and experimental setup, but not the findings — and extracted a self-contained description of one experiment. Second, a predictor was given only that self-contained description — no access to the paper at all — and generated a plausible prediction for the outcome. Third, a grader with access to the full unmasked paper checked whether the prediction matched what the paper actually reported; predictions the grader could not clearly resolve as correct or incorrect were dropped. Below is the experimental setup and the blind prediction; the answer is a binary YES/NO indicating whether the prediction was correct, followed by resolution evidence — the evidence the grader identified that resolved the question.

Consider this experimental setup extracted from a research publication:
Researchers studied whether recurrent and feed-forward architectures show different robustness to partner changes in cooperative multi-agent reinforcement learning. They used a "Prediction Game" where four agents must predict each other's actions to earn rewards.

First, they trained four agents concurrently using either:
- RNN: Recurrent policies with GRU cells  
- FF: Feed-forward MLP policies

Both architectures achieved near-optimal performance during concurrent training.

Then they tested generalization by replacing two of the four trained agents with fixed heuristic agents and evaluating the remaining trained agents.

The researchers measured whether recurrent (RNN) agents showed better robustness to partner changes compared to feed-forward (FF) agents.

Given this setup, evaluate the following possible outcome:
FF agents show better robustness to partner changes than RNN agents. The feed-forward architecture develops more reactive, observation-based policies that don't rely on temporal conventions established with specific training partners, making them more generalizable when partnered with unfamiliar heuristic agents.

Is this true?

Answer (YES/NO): NO